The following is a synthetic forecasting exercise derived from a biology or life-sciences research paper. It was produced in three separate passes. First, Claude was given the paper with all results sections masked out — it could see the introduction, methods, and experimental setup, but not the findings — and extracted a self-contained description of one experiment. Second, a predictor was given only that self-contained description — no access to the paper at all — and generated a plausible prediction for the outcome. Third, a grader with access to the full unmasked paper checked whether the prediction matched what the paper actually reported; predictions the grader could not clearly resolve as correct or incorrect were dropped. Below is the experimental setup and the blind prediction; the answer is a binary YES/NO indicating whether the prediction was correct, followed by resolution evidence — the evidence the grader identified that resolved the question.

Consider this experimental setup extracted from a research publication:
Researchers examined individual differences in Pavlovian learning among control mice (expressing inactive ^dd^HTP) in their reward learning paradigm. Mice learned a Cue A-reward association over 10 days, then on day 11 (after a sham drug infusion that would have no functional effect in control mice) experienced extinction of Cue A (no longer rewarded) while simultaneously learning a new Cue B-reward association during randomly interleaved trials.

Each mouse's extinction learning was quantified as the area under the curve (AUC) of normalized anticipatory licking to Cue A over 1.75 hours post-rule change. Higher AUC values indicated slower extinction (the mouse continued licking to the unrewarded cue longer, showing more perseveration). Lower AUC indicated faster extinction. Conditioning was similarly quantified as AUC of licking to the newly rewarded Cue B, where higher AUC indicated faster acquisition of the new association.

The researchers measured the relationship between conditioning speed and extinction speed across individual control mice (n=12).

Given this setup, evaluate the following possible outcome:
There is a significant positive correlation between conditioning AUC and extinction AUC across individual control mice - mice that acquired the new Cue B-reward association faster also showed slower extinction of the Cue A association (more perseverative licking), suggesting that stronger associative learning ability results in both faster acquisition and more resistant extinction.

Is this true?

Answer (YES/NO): YES